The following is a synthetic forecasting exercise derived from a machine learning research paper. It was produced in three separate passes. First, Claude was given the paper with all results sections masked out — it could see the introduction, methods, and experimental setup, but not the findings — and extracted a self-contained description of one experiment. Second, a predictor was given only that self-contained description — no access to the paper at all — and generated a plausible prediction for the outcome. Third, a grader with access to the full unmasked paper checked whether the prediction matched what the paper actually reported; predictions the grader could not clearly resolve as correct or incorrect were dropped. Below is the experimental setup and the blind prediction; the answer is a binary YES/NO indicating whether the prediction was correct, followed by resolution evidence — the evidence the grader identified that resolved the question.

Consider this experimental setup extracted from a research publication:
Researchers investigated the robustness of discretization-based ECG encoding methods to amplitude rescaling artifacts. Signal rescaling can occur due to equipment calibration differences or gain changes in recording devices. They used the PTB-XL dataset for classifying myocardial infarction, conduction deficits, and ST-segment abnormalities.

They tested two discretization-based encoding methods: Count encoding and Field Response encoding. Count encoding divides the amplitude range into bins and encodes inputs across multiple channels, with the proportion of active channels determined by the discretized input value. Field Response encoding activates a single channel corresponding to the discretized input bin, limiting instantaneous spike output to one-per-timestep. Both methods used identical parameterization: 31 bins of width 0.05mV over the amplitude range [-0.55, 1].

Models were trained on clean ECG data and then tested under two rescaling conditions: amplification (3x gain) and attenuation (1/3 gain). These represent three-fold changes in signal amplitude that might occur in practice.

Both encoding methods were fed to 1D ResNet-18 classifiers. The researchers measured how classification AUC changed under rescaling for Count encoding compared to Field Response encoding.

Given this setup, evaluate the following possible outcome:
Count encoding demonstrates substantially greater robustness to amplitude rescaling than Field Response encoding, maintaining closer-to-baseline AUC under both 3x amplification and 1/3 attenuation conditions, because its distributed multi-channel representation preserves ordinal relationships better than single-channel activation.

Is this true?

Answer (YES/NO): NO